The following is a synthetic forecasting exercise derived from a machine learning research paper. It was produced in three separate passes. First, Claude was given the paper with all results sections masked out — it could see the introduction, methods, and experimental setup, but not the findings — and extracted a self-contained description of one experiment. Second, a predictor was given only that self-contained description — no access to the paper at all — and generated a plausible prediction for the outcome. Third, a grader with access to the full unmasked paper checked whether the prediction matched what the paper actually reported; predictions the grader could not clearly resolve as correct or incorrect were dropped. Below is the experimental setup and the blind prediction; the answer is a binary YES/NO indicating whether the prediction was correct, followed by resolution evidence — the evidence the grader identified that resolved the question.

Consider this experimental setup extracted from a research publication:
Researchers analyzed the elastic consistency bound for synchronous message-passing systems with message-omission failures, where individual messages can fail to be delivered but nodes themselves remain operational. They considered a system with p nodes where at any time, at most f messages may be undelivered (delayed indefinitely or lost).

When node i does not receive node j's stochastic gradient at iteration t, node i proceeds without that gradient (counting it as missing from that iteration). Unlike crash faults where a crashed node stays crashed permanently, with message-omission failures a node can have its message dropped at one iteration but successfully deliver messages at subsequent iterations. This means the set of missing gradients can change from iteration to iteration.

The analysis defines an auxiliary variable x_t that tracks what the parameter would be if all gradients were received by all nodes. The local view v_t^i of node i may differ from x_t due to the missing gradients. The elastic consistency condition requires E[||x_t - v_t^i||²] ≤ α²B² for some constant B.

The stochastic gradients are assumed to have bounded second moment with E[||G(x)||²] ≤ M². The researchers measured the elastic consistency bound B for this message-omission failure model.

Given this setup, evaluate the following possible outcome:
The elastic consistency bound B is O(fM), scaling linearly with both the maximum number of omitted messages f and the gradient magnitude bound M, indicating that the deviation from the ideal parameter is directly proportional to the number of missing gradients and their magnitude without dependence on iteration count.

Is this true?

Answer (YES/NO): NO